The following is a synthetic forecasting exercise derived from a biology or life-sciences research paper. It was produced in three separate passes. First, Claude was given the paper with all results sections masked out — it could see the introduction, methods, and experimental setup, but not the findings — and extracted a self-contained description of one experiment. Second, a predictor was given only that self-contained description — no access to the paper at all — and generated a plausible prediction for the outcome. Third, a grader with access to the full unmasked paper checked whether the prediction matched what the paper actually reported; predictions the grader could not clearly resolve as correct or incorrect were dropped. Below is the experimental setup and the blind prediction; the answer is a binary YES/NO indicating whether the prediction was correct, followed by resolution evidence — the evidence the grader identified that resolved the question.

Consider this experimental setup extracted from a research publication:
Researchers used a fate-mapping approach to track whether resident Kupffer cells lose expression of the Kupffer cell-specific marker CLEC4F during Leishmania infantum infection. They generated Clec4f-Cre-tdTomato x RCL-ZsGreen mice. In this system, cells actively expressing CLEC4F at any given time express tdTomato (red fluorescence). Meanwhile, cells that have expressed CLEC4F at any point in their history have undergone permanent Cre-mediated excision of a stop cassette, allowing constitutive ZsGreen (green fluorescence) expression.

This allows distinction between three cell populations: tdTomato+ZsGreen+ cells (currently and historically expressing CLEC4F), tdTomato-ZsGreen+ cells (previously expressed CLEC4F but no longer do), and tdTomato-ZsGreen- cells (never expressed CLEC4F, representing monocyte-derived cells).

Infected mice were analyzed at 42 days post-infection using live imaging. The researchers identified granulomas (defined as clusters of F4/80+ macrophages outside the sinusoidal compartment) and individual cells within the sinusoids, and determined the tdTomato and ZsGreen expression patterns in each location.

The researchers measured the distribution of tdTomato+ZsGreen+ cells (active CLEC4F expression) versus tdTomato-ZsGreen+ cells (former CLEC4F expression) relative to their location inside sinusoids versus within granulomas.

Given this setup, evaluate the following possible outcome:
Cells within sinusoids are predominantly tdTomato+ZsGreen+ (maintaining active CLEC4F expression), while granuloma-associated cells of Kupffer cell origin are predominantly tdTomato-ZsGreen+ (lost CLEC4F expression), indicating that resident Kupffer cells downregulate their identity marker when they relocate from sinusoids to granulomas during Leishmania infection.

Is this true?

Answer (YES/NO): YES